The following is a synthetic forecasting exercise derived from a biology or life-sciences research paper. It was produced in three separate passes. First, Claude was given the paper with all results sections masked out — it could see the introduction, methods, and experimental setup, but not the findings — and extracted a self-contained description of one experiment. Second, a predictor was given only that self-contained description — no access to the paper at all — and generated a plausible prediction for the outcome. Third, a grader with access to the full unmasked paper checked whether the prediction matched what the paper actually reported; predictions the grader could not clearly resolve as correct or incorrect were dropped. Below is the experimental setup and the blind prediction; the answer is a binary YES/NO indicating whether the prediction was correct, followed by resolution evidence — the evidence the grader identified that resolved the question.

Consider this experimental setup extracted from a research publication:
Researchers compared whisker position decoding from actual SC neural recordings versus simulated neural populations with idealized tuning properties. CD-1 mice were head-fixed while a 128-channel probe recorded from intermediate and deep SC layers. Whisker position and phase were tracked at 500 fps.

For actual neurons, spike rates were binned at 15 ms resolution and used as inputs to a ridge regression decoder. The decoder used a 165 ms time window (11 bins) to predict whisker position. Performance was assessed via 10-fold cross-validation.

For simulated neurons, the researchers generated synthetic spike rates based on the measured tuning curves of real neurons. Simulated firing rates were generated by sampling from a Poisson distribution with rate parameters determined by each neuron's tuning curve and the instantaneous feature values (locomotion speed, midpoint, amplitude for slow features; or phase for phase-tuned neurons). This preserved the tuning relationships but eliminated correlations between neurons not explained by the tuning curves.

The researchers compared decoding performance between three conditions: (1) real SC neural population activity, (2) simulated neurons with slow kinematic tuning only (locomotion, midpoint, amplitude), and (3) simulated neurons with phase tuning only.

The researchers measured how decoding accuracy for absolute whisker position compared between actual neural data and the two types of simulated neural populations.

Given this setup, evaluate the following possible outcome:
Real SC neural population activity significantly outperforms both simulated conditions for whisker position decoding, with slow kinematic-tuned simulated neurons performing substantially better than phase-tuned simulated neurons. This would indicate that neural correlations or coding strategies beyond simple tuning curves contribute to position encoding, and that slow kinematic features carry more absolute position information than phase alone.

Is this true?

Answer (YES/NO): NO